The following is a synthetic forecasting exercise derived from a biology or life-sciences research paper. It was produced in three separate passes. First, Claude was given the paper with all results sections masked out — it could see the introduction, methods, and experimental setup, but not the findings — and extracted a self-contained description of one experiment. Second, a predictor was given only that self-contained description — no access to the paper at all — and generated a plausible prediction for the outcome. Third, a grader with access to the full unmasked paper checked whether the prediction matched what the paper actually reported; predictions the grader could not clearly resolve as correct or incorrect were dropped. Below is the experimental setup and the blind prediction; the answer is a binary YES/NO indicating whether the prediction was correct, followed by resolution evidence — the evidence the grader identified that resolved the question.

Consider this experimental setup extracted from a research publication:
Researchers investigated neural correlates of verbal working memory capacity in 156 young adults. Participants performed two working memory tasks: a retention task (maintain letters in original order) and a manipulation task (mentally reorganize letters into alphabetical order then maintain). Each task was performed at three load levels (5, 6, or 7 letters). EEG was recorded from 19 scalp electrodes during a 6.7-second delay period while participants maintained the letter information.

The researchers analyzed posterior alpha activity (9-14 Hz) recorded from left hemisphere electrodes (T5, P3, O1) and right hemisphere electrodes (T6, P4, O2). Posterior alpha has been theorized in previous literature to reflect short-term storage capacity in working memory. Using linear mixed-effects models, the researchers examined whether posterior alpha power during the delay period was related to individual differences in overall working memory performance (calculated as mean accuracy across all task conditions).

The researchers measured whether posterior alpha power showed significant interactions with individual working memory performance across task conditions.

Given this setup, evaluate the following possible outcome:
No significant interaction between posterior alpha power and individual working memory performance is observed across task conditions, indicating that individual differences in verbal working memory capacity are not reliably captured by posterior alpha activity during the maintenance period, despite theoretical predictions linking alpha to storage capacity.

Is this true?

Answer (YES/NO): YES